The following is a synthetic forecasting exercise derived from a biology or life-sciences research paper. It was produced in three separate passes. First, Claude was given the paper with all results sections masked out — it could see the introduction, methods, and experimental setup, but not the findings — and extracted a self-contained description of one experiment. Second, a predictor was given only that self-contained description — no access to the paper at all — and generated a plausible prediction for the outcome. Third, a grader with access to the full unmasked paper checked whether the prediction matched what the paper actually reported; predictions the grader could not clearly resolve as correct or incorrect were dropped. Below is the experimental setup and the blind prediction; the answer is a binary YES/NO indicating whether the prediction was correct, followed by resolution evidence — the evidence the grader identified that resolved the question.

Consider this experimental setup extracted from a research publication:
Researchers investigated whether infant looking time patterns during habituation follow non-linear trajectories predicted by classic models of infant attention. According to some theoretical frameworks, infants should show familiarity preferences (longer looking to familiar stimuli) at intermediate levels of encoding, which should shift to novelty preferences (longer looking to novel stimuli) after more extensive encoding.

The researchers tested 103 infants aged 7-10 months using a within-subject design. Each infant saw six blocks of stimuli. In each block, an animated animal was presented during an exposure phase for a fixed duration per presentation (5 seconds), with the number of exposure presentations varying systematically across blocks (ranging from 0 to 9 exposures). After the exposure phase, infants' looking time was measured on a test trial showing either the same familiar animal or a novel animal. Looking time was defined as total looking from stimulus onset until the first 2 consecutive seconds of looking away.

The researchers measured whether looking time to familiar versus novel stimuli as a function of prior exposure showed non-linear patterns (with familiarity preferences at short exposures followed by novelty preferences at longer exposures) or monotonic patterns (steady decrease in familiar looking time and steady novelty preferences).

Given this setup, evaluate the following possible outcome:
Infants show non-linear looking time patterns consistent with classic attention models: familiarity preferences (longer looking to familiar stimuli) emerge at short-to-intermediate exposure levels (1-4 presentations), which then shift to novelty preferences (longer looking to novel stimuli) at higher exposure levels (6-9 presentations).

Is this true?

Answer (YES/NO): NO